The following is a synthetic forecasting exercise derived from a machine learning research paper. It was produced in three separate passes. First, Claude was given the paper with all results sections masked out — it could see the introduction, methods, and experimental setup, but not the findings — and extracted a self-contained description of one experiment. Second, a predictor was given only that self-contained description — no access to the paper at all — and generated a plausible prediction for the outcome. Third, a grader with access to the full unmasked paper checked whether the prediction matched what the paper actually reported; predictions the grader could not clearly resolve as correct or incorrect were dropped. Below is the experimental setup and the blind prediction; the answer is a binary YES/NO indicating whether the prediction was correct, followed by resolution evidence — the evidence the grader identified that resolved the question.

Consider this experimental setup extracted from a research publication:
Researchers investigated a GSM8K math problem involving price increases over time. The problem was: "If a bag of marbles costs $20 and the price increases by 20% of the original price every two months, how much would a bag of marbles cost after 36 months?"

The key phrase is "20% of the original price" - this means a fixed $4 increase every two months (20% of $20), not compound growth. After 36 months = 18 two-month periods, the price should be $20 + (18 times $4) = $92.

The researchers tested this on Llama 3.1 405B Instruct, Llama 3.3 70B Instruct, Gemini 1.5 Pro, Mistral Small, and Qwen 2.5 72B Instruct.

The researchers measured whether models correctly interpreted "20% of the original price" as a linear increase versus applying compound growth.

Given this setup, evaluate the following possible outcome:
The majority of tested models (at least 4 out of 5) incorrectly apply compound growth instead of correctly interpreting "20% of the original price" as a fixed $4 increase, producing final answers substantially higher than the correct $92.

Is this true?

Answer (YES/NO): YES